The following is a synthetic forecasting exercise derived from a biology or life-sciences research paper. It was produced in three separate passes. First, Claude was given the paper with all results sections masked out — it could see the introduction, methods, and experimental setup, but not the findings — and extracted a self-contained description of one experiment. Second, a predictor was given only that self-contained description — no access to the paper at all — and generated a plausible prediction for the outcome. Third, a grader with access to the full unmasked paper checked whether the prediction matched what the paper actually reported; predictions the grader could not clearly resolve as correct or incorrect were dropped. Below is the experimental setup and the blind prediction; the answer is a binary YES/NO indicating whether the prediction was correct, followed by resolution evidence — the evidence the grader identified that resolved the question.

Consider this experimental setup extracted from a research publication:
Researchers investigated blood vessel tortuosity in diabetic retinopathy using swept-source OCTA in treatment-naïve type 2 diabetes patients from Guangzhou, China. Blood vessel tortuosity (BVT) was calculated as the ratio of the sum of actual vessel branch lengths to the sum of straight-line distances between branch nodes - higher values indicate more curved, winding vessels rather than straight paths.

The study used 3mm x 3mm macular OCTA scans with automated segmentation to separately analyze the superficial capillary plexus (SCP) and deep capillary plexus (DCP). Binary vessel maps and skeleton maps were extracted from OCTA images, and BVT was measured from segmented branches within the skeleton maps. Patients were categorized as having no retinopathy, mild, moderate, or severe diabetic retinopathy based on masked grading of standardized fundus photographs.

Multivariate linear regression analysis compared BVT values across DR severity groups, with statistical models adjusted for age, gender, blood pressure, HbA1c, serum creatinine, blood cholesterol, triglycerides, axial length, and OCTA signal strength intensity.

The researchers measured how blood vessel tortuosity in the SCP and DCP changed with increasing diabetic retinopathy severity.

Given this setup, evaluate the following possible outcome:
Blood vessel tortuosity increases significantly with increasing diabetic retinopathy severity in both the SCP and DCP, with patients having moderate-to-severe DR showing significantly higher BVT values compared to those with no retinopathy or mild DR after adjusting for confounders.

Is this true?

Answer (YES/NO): NO